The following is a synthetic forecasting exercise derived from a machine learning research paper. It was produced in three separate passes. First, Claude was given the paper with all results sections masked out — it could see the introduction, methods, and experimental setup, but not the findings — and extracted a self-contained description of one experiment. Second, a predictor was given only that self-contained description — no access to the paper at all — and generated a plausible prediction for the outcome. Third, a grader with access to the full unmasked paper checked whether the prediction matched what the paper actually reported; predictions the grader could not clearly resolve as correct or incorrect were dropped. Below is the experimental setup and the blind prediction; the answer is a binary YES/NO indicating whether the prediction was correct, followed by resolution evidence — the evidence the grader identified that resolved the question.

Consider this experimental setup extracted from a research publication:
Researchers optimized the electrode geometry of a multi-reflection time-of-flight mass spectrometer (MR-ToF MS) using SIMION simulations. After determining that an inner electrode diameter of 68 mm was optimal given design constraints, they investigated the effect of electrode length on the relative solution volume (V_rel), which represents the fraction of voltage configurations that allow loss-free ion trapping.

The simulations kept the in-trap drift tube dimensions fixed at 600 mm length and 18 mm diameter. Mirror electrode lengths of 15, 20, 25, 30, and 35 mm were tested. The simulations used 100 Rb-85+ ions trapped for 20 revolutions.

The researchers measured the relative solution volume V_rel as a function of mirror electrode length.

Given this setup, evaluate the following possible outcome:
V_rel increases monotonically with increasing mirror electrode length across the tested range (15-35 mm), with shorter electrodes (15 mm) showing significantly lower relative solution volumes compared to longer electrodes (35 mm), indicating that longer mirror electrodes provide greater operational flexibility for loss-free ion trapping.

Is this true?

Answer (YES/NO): NO